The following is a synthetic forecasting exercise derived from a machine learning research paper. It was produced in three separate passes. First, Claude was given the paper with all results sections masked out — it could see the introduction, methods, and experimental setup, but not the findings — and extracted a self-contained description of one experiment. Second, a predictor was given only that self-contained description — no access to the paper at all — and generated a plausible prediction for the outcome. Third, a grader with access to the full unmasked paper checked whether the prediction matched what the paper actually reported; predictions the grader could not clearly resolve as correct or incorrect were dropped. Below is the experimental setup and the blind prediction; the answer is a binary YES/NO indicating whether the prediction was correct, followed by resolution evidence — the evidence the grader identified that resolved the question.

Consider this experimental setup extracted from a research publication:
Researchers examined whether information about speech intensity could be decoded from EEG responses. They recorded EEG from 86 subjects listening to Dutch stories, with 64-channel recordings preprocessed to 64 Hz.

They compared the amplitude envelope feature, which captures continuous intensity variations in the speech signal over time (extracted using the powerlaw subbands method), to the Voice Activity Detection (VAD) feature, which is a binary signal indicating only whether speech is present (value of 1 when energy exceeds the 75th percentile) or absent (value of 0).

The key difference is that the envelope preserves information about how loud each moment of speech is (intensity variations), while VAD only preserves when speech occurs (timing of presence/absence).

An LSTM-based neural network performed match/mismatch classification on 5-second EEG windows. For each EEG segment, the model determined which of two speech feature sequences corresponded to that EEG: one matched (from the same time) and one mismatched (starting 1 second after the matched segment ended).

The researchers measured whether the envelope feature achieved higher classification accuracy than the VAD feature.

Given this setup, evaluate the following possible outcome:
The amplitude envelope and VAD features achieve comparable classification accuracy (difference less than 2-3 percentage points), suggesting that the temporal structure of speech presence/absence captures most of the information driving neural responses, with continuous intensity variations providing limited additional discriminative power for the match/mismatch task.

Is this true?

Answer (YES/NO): NO